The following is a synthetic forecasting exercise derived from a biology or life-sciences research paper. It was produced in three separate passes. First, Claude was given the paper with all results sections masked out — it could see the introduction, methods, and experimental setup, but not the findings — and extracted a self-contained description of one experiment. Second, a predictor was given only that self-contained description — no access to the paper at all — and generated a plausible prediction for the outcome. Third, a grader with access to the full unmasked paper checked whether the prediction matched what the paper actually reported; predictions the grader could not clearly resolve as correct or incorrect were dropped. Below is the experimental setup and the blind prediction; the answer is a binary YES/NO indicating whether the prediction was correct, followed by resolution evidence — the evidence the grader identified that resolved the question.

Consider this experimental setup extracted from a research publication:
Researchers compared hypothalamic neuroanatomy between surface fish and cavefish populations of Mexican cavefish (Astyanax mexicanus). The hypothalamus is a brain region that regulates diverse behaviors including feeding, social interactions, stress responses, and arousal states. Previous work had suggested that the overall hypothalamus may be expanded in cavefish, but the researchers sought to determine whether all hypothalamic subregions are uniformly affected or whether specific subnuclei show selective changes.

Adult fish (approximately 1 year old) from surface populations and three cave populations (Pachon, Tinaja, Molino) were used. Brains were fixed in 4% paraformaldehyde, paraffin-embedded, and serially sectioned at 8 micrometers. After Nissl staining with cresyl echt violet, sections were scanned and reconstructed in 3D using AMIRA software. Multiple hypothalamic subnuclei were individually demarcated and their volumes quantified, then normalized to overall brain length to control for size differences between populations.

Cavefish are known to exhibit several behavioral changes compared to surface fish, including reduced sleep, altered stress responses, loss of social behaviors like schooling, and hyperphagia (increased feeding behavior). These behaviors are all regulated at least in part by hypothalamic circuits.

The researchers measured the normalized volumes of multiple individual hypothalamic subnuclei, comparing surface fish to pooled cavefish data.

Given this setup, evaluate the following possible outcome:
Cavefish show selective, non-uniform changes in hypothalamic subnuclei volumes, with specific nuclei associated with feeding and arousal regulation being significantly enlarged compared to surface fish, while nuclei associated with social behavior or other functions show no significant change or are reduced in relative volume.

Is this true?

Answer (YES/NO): YES